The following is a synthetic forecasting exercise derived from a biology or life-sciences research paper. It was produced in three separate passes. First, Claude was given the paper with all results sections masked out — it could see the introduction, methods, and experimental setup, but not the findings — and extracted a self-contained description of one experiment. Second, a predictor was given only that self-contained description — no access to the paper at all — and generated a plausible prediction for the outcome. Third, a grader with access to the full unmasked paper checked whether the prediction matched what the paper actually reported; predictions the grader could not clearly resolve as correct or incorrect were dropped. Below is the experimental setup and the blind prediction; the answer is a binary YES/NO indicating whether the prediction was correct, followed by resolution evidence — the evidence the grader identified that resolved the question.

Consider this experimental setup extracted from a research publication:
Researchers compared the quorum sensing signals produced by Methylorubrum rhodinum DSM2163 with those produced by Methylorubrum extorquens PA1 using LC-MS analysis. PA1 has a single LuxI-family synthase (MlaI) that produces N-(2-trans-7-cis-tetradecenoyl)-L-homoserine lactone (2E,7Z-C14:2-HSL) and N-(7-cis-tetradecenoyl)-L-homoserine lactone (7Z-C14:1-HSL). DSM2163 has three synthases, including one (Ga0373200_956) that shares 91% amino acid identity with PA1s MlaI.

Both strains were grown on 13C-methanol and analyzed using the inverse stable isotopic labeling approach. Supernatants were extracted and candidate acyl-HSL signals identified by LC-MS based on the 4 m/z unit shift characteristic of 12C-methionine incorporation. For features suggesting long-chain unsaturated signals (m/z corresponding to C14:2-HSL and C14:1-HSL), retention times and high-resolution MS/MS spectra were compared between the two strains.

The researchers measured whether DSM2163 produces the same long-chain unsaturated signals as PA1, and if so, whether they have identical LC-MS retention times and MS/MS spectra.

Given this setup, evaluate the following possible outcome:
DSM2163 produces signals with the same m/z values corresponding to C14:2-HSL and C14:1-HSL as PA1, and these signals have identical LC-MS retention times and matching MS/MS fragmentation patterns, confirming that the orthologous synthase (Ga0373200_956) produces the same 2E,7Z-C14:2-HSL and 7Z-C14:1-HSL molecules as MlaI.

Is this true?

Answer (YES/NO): YES